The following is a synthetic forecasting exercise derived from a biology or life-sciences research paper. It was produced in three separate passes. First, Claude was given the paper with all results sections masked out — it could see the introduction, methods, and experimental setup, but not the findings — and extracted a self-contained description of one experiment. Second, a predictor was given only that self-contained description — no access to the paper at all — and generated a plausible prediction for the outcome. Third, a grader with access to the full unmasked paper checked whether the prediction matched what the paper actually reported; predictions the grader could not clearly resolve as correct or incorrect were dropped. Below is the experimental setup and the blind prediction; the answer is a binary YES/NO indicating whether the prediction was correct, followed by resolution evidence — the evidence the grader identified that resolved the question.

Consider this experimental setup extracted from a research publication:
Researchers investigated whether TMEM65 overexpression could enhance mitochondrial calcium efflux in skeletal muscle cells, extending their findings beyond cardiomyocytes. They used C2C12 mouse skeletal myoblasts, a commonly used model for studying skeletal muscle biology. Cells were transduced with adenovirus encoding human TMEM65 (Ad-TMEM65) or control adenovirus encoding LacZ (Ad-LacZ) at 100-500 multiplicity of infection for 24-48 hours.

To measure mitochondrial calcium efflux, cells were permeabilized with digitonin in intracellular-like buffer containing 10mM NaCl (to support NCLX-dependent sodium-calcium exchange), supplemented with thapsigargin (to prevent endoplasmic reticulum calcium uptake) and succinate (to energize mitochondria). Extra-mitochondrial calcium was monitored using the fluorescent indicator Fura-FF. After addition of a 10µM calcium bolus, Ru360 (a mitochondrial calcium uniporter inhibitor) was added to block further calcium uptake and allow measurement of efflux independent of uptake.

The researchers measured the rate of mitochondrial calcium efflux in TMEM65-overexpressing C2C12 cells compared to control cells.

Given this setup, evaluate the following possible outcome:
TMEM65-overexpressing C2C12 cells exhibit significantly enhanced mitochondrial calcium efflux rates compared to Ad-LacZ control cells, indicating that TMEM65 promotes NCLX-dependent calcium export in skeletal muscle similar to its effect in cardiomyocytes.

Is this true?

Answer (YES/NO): YES